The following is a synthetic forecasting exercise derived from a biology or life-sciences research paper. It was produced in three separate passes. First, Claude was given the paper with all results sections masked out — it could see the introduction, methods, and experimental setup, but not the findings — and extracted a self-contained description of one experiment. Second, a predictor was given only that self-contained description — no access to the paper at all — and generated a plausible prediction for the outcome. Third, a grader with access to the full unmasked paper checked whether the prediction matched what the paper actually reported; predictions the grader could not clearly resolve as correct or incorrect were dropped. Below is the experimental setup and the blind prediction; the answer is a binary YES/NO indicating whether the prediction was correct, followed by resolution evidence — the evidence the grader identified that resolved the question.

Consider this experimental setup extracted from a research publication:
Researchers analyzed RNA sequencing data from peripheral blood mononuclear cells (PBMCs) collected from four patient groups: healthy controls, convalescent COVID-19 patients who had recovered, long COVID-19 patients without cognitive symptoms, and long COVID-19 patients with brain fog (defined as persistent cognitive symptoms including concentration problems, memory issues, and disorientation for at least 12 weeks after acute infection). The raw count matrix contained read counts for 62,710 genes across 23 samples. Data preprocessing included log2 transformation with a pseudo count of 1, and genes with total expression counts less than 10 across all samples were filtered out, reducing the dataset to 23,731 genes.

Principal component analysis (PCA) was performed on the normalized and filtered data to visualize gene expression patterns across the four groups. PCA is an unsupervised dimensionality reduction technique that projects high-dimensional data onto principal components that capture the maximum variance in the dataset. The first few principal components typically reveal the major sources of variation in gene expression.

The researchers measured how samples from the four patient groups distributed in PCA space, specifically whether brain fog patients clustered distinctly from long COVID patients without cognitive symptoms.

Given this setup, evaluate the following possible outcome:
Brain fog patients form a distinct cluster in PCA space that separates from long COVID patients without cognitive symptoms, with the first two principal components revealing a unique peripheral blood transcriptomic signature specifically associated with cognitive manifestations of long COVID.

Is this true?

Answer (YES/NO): YES